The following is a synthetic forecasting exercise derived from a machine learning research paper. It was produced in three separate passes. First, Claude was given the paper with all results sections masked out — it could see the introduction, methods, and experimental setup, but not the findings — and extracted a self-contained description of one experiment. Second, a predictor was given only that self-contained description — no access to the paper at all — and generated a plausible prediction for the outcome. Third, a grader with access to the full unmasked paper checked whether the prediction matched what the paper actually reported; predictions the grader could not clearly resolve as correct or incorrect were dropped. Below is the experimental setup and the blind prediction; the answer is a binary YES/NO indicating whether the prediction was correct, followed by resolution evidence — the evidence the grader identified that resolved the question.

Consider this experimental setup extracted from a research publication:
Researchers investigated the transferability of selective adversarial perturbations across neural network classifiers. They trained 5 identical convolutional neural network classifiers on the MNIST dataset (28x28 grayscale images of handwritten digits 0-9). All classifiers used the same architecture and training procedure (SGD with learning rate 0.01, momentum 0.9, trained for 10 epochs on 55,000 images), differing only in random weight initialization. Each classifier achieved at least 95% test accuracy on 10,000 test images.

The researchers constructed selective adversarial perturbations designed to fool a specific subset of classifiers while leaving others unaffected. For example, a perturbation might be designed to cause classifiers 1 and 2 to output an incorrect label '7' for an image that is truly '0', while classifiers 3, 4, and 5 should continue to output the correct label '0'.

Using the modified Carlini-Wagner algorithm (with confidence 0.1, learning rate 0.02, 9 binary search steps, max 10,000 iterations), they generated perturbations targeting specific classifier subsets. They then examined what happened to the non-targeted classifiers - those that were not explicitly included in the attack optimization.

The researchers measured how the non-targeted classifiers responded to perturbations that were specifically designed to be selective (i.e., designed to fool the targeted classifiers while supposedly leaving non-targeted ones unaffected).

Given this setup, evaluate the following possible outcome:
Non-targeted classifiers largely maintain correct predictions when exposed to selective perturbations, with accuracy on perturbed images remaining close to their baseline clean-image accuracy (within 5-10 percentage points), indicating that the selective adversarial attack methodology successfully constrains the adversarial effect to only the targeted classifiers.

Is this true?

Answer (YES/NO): NO